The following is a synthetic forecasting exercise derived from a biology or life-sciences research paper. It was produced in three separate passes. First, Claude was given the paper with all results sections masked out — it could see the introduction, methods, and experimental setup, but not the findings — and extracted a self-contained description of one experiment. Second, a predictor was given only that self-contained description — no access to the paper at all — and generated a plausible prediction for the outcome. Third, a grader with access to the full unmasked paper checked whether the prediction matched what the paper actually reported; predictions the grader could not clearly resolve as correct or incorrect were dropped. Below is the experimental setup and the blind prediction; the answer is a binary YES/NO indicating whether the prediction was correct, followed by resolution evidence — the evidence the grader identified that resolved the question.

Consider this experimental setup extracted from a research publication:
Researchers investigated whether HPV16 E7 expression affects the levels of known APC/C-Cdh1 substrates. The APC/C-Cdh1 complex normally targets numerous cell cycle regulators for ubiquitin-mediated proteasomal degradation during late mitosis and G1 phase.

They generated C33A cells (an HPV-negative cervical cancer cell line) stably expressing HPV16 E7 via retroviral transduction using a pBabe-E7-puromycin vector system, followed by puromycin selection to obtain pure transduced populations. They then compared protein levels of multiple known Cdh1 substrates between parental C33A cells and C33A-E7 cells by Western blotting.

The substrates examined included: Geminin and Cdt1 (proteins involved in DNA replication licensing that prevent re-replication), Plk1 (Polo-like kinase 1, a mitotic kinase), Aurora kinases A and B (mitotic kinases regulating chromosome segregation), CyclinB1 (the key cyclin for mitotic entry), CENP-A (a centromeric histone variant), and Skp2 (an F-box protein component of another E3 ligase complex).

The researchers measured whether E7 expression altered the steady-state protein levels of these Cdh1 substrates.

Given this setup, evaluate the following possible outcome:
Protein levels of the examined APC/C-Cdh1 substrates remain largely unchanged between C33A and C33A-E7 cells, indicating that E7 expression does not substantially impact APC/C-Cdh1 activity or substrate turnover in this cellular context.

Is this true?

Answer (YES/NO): NO